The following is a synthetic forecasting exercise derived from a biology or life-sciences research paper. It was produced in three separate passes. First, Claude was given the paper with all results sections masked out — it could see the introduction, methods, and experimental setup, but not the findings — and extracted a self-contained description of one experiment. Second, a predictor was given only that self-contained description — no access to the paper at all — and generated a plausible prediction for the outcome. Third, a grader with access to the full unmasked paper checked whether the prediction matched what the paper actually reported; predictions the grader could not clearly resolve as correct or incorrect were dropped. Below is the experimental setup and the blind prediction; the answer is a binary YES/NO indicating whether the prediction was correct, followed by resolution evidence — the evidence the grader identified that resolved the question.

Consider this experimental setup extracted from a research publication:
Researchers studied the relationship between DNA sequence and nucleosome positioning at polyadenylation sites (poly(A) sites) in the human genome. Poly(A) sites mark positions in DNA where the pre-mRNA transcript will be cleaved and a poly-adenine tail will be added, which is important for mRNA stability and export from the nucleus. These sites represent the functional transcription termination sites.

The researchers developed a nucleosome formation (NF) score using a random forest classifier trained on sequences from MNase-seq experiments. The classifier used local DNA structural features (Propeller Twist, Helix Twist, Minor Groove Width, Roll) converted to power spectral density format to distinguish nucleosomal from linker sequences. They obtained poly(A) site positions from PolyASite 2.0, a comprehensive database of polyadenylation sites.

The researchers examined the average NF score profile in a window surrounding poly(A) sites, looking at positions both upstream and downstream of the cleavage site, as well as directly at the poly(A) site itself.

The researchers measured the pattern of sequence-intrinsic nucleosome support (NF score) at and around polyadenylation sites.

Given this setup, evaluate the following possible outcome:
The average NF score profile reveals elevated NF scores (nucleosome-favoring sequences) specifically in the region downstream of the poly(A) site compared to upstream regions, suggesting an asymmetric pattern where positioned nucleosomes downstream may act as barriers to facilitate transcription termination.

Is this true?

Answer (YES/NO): NO